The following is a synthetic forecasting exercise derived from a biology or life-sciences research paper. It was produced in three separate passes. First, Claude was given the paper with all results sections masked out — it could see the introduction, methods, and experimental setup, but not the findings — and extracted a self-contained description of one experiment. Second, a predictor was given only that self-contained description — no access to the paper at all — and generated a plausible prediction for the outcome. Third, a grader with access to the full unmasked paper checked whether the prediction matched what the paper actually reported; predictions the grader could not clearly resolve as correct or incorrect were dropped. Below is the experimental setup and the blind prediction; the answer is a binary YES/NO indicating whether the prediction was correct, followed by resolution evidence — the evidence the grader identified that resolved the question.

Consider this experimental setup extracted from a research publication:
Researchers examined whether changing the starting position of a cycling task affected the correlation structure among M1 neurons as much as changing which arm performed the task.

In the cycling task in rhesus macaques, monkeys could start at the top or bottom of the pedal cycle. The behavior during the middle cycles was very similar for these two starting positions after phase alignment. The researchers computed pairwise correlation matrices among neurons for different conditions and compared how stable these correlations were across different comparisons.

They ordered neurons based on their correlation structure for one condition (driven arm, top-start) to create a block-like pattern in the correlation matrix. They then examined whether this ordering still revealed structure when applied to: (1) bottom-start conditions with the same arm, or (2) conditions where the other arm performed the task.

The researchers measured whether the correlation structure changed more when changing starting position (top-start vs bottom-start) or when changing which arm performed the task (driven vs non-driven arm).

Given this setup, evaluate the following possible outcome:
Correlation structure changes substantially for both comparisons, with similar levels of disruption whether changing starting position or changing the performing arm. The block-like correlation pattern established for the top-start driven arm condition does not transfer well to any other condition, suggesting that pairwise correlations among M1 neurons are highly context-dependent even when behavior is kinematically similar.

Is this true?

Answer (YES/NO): NO